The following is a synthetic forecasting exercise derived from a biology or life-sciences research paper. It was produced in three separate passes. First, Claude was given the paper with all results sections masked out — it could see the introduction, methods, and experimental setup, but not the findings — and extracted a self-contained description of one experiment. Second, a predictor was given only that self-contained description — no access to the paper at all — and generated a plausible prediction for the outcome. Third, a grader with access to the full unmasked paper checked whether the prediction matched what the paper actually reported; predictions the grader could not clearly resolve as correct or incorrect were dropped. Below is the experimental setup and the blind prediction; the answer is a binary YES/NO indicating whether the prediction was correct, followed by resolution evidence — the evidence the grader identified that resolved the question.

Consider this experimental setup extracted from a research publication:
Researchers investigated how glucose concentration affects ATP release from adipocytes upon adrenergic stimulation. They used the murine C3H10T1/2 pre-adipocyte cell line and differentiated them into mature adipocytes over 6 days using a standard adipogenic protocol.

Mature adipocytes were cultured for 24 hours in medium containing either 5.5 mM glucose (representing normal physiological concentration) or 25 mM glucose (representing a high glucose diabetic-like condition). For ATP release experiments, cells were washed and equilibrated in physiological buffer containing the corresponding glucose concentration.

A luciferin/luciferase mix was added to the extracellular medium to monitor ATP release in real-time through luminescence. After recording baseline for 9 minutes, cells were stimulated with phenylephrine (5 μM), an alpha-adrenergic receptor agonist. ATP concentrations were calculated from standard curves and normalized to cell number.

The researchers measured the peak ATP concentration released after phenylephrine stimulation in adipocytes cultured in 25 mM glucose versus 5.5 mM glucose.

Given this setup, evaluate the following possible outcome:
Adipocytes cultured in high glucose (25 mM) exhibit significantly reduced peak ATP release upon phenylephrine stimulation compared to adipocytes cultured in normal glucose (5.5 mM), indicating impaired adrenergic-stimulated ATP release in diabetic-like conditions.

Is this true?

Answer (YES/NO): NO